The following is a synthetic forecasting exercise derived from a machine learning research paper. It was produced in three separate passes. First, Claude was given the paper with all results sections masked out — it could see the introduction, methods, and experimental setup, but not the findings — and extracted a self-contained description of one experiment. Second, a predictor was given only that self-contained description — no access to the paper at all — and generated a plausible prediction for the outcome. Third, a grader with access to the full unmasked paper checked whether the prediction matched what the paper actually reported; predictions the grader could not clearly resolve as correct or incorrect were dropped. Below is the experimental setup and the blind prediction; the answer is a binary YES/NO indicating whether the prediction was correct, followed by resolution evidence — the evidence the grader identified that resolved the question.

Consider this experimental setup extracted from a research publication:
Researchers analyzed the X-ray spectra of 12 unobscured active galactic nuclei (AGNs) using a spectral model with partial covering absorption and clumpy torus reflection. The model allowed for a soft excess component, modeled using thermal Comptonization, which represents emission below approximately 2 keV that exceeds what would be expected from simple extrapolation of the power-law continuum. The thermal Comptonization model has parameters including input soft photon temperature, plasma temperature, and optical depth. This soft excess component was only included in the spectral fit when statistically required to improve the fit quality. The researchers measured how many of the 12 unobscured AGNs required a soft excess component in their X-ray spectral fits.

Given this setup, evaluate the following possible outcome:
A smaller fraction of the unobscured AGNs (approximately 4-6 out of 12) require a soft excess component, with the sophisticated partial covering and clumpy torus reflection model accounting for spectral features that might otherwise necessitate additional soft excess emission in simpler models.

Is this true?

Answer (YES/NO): YES